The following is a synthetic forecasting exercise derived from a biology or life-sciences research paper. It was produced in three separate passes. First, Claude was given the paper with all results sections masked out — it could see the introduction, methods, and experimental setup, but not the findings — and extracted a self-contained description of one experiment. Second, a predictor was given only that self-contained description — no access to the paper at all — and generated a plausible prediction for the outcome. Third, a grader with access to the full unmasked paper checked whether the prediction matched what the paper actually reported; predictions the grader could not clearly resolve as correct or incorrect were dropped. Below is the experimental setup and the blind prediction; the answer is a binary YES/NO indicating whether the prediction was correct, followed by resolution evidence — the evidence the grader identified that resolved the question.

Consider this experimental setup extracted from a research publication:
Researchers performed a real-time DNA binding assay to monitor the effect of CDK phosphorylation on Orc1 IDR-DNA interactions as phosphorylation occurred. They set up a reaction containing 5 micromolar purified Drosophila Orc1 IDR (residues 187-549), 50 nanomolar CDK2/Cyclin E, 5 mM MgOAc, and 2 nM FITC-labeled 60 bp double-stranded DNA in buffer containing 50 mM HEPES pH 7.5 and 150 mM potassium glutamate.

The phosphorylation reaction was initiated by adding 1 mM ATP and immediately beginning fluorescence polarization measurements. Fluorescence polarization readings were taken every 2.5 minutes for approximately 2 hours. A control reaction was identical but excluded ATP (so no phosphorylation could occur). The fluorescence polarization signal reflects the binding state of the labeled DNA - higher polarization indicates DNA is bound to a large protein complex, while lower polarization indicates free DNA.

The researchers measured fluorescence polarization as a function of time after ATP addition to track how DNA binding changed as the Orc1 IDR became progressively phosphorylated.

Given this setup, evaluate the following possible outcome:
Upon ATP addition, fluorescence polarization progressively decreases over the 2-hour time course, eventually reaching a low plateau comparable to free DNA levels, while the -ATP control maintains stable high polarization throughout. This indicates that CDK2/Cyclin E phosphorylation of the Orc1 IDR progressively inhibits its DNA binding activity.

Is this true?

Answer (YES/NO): NO